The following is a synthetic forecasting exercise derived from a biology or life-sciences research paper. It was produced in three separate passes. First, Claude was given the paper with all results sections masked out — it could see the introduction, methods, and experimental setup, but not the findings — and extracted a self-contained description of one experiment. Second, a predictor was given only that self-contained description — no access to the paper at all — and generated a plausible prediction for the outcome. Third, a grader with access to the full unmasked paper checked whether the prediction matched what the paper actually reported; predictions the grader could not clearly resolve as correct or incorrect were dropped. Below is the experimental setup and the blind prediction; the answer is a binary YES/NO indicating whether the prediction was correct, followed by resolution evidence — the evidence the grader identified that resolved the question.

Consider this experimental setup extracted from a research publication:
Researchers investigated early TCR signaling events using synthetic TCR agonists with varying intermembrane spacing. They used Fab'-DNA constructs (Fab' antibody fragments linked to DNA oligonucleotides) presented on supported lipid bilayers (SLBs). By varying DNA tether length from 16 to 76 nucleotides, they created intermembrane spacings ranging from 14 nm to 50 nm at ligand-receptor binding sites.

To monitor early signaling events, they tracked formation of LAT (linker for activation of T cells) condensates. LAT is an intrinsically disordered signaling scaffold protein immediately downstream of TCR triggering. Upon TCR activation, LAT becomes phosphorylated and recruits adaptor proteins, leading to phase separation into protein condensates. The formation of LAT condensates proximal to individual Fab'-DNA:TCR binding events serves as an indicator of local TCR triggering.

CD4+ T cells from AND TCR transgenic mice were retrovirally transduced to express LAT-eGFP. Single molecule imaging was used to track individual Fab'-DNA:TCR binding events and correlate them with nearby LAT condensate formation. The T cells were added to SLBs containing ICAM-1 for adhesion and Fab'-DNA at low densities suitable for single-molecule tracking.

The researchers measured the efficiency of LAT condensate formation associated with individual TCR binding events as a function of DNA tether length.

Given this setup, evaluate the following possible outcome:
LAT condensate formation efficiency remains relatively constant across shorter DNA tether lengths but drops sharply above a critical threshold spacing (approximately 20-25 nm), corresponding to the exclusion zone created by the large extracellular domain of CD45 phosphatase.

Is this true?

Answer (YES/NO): NO